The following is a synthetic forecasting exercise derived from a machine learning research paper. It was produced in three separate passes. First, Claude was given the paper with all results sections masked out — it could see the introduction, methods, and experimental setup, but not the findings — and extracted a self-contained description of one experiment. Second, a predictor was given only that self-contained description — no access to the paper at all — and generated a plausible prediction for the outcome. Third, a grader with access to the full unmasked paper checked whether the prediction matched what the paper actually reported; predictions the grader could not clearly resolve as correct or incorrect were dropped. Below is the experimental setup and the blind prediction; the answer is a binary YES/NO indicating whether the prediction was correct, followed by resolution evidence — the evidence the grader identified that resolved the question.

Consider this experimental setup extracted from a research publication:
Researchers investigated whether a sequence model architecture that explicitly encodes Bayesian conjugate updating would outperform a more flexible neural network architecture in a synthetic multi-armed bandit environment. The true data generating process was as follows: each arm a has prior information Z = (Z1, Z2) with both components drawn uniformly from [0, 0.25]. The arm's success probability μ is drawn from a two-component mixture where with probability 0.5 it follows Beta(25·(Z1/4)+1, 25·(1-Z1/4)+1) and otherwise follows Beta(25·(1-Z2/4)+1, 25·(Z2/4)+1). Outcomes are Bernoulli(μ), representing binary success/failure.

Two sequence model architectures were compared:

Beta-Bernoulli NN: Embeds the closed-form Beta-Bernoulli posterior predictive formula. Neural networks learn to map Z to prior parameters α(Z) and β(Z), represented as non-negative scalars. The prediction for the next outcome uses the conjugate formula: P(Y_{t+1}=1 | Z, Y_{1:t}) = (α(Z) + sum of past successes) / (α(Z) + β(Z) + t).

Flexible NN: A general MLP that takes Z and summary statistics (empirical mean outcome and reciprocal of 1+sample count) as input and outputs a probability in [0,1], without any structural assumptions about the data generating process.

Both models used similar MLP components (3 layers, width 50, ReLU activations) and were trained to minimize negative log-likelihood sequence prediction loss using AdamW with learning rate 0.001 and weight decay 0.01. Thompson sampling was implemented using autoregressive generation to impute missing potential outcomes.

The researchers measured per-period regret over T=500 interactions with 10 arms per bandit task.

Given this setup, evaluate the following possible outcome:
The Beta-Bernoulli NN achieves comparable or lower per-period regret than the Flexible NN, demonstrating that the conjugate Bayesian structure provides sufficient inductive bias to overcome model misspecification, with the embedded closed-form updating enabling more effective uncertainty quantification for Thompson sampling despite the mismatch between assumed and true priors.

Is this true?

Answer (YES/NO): NO